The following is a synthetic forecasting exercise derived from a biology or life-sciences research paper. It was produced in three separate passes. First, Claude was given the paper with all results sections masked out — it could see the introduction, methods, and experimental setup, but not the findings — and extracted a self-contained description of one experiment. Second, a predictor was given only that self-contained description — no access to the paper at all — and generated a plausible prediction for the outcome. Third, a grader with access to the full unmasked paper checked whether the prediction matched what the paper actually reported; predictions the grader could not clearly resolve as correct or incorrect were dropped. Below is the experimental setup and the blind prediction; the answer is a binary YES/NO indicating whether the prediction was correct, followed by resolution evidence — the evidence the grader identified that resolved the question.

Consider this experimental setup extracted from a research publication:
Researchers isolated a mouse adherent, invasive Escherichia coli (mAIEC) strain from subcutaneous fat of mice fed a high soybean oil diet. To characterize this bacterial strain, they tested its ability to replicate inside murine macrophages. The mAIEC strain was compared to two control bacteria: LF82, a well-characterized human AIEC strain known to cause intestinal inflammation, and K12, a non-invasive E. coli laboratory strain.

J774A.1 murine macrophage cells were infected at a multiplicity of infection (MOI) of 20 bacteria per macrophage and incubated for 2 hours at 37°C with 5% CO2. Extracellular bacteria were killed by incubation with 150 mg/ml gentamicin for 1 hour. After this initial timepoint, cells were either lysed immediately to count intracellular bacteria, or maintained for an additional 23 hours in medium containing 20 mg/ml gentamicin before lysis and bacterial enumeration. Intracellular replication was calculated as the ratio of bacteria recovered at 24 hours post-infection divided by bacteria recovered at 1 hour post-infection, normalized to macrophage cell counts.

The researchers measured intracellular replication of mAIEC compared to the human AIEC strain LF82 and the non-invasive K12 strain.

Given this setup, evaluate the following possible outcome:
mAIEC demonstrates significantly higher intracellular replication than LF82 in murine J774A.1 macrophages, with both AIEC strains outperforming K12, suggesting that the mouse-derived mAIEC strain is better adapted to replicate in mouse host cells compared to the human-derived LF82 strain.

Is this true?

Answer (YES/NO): YES